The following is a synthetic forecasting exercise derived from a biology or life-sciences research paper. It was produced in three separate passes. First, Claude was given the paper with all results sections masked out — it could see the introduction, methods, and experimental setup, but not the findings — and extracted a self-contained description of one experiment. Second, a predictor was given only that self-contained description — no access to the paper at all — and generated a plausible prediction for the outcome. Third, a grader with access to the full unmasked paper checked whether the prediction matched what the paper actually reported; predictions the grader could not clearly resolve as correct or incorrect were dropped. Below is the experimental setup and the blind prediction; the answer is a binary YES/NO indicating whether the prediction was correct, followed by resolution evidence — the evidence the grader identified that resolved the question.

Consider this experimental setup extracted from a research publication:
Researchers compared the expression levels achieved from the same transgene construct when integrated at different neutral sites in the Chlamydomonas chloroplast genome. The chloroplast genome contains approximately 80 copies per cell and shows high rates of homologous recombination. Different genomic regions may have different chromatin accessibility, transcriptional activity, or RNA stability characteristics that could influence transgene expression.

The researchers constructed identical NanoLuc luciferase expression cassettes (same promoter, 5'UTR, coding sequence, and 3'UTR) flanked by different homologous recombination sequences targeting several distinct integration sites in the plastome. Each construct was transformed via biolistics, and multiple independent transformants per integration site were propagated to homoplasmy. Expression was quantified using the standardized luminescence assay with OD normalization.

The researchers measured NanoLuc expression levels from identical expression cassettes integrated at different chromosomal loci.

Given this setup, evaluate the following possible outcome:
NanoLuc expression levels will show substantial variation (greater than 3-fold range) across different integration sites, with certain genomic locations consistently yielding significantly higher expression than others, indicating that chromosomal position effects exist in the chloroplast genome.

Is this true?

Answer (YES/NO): NO